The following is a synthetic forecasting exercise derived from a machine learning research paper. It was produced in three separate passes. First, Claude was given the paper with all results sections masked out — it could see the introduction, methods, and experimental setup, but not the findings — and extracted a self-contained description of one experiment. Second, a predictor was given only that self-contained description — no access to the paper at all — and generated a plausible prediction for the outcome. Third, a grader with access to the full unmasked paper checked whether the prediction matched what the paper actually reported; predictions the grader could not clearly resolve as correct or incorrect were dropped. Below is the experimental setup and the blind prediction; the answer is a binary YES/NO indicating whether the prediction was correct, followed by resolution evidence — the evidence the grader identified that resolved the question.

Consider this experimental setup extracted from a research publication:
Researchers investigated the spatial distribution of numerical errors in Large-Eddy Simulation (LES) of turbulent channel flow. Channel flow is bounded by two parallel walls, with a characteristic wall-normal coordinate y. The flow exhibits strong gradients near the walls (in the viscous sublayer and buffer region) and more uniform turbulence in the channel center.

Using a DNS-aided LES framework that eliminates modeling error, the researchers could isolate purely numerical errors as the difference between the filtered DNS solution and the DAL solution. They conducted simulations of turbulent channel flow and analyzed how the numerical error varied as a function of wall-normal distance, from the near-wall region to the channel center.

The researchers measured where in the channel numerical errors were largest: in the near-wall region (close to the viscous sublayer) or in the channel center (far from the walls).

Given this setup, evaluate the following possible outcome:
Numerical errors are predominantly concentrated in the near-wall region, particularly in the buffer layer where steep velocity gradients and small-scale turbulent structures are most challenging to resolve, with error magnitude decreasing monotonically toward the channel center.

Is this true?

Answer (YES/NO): YES